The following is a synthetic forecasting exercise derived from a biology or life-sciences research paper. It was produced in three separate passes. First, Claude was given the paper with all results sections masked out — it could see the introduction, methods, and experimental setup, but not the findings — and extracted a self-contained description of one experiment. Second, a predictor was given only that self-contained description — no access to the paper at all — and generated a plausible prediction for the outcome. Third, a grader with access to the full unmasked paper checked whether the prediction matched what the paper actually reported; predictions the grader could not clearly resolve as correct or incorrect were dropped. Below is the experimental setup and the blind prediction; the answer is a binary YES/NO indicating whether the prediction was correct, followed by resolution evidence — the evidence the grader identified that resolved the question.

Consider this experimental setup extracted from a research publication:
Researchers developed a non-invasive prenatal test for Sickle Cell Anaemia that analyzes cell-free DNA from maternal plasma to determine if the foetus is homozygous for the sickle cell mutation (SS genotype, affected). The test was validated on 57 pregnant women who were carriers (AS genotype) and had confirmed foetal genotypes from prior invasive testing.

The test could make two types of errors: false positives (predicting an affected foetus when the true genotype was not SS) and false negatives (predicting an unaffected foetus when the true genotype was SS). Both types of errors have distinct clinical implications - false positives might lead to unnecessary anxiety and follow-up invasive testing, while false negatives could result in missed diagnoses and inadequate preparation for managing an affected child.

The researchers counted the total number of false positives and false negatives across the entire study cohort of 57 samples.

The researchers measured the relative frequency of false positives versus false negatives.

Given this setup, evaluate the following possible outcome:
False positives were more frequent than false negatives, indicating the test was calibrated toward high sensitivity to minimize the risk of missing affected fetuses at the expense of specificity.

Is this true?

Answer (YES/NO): YES